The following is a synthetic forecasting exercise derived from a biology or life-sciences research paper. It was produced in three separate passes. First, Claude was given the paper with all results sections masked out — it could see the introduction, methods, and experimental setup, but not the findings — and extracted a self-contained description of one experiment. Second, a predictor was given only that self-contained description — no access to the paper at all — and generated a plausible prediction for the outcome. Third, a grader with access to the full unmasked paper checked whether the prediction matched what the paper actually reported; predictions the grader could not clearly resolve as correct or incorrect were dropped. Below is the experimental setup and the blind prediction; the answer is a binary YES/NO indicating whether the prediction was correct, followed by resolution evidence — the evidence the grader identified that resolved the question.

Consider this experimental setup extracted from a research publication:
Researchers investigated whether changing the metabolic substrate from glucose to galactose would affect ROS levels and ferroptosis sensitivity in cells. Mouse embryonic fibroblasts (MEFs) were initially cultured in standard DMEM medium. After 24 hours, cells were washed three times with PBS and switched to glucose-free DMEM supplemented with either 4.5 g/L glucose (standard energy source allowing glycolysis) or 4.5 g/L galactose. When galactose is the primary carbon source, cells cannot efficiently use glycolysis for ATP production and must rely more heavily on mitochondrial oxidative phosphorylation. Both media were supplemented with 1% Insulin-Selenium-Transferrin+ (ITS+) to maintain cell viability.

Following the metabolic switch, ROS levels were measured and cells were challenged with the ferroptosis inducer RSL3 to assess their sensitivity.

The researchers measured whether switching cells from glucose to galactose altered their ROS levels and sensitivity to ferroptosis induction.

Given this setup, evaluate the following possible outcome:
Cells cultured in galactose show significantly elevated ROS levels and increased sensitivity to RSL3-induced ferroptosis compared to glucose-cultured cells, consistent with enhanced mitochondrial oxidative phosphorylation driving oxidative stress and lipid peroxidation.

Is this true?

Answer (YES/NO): YES